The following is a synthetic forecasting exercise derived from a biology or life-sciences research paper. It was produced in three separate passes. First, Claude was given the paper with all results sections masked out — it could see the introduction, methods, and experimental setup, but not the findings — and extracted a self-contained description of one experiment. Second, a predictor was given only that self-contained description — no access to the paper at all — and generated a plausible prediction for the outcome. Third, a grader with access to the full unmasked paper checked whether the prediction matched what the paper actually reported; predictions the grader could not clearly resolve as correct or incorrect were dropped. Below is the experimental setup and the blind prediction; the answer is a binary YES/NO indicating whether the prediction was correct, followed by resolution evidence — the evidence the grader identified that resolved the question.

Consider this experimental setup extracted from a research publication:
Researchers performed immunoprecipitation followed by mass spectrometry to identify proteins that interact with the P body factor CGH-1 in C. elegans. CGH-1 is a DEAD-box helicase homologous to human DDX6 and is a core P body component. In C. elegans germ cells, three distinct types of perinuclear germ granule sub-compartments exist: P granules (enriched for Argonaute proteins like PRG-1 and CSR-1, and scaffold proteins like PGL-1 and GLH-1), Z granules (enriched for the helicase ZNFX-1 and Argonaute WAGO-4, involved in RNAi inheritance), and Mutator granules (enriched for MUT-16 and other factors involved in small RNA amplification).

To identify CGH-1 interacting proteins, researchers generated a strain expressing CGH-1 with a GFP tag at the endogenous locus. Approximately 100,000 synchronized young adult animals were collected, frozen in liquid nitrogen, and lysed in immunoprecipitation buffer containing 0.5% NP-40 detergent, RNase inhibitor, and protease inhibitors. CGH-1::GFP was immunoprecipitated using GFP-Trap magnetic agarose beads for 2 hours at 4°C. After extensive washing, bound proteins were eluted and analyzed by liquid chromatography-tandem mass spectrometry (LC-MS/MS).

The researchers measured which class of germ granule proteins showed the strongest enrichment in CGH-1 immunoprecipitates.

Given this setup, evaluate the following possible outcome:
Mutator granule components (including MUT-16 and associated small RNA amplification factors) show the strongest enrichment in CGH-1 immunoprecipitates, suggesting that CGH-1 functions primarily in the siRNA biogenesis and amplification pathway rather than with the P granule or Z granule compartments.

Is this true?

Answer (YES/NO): NO